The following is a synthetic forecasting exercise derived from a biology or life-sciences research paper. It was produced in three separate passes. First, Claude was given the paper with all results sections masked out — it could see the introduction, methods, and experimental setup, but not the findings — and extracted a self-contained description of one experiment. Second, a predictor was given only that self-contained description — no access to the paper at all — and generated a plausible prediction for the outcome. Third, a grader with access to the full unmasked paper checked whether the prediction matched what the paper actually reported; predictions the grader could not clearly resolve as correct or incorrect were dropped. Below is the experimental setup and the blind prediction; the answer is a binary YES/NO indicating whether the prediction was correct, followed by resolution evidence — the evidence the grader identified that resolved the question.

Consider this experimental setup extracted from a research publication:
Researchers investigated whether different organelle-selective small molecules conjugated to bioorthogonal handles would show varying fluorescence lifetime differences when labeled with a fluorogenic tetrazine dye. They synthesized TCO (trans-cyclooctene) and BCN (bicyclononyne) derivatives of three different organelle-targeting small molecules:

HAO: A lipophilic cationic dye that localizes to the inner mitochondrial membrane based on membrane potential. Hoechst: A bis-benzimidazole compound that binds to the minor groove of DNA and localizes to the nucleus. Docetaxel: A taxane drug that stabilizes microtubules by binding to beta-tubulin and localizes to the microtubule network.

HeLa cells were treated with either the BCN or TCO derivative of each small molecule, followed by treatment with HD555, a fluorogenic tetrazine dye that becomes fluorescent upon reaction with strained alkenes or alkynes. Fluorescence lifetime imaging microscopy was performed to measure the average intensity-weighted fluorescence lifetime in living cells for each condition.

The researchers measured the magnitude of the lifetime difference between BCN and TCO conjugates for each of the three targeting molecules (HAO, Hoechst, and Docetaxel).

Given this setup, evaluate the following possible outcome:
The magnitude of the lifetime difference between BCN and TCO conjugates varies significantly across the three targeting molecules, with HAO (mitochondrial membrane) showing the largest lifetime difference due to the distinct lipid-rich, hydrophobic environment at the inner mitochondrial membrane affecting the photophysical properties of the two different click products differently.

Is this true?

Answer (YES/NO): NO